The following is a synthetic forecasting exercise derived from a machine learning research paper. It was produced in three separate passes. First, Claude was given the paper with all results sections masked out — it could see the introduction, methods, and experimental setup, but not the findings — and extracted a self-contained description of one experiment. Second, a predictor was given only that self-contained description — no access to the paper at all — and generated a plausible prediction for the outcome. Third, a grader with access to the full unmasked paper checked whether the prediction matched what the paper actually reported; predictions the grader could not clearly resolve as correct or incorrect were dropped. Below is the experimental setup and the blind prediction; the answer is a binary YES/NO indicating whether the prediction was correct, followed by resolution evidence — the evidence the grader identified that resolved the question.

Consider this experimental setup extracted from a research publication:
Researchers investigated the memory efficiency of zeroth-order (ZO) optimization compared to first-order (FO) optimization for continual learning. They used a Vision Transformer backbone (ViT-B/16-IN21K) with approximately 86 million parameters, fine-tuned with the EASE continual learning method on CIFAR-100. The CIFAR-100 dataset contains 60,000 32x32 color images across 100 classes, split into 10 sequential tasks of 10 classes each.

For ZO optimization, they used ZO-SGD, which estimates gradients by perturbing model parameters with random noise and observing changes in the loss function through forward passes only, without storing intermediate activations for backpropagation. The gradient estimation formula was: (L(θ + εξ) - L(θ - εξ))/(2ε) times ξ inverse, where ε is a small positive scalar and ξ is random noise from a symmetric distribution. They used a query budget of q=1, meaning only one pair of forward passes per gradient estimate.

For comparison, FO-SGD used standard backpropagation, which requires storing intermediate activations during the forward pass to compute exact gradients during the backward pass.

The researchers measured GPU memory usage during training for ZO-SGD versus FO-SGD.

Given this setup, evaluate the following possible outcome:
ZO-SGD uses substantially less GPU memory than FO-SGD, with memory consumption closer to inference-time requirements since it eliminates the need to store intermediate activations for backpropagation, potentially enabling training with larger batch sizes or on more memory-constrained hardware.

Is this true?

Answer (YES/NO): YES